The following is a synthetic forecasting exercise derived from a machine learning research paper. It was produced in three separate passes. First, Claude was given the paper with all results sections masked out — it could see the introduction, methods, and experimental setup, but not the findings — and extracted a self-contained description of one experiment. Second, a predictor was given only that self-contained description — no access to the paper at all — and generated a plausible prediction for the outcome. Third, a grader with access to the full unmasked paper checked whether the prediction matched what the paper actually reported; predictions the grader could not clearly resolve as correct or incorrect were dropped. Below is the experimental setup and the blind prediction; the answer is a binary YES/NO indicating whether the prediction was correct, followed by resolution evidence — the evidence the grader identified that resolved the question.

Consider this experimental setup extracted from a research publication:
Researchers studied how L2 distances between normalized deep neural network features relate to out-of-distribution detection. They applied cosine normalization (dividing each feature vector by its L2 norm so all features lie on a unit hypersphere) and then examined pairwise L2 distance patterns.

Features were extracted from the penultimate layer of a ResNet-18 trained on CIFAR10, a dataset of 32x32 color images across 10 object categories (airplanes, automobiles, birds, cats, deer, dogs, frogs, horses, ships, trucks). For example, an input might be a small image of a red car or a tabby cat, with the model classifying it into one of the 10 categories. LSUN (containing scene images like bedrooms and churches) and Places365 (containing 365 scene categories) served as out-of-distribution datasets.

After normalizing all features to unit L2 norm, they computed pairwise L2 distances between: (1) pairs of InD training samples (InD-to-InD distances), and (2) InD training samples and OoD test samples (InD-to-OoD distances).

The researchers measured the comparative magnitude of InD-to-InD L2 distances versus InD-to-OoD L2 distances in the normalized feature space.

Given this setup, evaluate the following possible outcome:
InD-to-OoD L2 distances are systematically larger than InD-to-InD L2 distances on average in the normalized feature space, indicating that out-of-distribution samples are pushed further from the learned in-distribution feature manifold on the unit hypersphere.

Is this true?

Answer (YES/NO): YES